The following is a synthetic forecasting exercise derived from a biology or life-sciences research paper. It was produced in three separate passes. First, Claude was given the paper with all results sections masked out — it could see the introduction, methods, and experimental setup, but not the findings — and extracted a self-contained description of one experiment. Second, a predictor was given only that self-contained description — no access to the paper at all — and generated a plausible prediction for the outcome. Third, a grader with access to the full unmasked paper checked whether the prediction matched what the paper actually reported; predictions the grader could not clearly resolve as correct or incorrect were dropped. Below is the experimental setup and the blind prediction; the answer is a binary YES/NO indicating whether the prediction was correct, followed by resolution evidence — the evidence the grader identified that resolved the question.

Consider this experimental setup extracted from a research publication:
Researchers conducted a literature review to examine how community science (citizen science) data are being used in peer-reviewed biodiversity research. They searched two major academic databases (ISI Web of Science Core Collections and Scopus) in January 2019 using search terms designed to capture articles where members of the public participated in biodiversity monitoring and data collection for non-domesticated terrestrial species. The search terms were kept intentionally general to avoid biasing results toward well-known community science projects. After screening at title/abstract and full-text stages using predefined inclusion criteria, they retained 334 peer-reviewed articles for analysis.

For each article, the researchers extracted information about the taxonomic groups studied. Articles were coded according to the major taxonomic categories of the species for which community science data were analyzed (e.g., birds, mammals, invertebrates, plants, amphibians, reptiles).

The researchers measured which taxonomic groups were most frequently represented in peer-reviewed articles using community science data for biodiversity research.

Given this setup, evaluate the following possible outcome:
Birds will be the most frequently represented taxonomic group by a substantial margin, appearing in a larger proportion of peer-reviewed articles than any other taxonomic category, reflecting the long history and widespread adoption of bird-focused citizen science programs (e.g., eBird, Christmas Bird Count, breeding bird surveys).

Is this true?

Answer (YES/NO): YES